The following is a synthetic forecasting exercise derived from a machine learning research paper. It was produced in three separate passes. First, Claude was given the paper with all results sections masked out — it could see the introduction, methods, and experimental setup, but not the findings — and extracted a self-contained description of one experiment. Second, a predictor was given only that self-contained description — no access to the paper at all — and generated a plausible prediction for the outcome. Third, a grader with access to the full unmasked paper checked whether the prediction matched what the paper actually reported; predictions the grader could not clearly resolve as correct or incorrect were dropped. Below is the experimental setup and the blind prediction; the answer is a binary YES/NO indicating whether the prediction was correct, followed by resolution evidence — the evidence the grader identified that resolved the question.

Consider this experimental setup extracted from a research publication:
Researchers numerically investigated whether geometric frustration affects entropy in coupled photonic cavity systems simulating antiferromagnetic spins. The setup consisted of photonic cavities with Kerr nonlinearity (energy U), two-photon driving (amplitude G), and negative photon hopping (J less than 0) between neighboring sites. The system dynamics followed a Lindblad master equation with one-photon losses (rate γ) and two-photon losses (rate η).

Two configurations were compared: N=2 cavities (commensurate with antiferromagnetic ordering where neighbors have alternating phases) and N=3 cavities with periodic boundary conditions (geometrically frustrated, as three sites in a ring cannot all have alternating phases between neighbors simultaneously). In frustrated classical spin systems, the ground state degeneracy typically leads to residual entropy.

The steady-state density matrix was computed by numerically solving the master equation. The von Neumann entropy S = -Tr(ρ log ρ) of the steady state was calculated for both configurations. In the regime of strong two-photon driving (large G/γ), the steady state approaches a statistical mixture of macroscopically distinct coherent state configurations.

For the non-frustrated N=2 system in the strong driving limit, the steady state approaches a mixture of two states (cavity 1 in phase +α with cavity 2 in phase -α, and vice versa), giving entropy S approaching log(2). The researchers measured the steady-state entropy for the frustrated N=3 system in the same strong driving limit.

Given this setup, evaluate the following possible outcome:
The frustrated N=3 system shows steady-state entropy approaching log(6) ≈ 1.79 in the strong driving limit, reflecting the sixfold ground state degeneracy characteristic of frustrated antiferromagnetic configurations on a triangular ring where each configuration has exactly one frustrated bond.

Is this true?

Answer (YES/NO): YES